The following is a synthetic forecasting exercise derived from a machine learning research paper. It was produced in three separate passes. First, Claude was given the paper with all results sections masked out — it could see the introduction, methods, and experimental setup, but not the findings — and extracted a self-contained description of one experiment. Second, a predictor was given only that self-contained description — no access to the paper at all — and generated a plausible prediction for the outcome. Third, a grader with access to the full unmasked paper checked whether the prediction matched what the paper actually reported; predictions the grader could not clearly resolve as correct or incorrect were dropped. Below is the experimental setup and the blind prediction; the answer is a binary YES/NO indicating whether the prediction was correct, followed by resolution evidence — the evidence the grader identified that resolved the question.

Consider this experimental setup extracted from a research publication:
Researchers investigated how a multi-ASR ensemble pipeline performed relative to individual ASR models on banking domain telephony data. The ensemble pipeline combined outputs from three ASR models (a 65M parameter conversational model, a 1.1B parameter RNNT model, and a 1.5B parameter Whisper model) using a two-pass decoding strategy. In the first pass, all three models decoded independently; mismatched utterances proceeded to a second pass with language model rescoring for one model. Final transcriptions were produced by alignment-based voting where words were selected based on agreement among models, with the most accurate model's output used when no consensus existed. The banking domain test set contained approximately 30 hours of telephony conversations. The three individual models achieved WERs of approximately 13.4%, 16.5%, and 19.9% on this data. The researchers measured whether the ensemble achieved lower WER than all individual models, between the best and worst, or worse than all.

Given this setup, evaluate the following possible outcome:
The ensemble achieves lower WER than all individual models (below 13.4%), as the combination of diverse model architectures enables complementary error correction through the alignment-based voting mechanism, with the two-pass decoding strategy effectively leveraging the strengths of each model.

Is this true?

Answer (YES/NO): NO